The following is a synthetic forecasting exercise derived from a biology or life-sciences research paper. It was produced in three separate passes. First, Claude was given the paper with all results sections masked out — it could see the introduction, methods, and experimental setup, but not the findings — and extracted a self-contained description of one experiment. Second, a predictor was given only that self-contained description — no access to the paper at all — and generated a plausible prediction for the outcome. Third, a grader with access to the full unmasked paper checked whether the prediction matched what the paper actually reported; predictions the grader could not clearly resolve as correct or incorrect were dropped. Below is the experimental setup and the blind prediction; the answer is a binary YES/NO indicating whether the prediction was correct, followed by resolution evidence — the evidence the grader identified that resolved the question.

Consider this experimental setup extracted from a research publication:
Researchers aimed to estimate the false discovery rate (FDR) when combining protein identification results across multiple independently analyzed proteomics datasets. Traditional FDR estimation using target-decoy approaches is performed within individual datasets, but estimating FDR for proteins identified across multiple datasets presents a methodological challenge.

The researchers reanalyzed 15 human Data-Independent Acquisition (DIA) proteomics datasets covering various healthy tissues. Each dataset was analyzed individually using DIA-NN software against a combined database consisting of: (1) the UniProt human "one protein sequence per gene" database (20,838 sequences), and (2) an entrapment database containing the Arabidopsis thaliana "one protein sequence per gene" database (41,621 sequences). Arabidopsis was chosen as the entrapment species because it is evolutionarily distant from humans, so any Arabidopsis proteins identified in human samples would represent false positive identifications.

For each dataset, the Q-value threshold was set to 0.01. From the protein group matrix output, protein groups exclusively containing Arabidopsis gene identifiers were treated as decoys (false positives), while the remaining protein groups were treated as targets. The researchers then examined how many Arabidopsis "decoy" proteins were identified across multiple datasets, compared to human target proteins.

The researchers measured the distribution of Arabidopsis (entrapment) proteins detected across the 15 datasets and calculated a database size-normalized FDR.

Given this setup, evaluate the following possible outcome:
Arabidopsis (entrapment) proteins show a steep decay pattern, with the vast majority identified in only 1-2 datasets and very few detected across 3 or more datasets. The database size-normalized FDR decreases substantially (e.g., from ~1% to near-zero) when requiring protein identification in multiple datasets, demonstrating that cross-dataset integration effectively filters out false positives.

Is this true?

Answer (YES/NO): YES